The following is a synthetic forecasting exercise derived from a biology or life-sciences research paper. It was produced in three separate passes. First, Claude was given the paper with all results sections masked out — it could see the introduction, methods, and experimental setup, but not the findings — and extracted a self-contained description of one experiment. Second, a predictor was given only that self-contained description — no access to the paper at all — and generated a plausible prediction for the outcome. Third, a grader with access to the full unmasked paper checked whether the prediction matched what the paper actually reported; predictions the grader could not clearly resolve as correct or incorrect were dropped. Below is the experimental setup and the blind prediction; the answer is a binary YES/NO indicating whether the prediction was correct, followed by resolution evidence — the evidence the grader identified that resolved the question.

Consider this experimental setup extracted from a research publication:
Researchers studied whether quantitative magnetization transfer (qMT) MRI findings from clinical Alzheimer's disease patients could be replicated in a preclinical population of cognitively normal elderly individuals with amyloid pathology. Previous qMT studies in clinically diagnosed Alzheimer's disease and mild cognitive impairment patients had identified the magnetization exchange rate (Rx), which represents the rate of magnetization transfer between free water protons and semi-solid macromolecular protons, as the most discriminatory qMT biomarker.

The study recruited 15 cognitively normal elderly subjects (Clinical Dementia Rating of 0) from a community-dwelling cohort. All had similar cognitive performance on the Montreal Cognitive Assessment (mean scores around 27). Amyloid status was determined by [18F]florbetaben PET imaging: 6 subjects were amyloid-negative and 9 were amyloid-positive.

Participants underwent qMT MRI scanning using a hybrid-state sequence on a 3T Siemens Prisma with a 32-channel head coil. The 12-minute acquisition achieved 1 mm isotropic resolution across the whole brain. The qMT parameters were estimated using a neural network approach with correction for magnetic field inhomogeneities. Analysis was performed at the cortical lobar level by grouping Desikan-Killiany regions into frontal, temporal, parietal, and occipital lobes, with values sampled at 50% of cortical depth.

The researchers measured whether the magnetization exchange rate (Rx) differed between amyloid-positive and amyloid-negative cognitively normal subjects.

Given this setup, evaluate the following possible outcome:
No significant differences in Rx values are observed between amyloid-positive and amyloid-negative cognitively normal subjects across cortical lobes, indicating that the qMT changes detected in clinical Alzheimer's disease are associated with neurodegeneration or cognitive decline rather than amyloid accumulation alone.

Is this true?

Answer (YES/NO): NO